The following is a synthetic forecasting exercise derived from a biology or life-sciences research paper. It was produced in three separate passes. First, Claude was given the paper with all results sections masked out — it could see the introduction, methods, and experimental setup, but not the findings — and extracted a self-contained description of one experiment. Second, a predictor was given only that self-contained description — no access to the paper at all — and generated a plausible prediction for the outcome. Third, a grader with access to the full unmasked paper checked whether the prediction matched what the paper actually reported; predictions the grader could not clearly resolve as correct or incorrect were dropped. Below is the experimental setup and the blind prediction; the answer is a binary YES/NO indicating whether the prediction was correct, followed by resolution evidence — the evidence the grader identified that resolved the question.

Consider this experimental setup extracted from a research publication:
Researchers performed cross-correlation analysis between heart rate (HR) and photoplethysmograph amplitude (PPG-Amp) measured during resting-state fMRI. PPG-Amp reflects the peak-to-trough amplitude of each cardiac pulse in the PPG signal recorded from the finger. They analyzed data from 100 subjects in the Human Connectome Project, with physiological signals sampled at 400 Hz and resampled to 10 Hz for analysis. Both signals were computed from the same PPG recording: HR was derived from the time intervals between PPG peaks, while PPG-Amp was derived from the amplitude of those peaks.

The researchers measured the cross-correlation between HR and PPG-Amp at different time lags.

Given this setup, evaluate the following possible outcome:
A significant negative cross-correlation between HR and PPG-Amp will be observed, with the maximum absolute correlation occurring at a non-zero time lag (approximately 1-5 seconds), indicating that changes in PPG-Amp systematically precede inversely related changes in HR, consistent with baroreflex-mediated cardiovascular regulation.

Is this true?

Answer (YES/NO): NO